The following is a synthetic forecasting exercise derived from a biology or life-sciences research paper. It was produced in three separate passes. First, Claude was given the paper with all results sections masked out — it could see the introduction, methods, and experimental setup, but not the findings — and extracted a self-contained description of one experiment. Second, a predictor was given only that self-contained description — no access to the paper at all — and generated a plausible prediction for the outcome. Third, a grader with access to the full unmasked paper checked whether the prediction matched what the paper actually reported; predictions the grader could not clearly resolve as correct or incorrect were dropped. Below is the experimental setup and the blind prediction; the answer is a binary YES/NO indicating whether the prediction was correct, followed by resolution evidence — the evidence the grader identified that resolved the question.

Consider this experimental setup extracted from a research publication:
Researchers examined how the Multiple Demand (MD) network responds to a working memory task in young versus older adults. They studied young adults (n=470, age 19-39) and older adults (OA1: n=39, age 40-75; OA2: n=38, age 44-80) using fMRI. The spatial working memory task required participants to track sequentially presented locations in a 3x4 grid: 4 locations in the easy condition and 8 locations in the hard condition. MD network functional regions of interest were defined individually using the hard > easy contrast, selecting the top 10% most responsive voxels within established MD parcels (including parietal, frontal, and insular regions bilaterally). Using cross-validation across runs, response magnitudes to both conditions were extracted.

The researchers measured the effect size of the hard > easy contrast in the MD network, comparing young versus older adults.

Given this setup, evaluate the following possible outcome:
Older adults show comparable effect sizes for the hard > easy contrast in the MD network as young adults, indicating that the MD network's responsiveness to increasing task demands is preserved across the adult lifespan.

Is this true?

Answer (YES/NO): NO